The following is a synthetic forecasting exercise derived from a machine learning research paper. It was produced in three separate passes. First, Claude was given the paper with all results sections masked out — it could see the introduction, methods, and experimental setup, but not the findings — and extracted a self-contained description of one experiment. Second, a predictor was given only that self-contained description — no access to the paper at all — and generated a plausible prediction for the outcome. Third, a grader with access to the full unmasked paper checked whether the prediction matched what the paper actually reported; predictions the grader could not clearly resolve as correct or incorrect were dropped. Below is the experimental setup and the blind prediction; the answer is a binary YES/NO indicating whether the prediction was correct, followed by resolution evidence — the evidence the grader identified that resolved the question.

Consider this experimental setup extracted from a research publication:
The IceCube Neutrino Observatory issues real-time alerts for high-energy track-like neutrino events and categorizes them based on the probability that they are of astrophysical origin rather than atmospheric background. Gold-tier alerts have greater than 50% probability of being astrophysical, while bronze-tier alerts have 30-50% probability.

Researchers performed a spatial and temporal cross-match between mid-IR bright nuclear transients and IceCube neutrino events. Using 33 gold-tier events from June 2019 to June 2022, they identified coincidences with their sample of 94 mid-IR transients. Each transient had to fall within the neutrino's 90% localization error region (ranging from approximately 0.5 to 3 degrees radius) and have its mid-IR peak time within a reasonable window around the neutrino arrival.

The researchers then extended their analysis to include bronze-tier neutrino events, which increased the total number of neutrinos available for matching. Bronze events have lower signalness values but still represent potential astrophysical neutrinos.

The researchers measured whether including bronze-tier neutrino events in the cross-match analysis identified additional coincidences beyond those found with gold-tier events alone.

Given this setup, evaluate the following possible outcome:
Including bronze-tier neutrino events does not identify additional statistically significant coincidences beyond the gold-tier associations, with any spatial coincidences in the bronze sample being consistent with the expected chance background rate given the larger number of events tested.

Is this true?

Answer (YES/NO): NO